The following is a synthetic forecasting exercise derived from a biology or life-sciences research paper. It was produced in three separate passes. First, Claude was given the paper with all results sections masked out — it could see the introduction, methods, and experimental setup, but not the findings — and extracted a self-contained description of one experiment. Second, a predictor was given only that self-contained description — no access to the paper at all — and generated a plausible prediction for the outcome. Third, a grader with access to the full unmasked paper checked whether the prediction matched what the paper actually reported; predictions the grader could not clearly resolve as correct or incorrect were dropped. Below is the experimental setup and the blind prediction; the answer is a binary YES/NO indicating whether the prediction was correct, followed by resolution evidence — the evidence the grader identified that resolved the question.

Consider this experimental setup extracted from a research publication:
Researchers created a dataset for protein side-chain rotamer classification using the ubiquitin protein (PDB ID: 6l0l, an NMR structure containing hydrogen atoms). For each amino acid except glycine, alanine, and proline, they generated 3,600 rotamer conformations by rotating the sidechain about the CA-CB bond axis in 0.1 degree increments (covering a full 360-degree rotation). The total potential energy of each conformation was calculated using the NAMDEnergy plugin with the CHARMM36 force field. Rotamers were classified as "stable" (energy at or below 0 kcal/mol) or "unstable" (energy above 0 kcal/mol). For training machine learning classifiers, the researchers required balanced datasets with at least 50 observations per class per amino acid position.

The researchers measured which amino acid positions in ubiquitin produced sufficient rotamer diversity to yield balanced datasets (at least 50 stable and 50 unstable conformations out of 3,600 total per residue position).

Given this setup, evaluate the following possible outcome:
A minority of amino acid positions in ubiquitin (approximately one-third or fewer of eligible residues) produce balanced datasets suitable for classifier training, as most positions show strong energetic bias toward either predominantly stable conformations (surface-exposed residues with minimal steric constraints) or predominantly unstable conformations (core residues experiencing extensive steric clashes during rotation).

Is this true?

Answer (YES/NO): NO